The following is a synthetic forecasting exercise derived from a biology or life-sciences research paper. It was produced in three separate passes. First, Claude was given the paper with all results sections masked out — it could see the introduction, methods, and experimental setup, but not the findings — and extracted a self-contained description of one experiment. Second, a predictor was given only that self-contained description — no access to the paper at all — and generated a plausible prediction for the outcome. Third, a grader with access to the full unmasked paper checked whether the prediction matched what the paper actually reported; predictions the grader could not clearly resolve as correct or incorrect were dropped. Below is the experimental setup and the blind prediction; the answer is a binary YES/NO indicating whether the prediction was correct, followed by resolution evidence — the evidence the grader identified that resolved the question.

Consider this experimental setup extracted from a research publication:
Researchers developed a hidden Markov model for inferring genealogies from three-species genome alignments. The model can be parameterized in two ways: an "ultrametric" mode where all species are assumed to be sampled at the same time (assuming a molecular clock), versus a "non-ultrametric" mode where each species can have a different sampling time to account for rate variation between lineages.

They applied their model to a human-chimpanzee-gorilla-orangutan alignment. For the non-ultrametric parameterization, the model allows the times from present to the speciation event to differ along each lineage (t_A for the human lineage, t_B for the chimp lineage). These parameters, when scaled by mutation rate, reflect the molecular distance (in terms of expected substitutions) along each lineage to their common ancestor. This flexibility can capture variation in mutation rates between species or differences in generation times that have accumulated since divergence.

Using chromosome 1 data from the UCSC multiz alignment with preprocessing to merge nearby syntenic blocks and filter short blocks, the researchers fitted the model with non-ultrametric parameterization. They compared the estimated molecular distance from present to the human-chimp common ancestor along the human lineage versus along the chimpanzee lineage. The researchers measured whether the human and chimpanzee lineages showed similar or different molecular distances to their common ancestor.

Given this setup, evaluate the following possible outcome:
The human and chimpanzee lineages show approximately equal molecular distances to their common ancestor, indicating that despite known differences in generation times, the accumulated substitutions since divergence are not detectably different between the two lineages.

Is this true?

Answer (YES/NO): NO